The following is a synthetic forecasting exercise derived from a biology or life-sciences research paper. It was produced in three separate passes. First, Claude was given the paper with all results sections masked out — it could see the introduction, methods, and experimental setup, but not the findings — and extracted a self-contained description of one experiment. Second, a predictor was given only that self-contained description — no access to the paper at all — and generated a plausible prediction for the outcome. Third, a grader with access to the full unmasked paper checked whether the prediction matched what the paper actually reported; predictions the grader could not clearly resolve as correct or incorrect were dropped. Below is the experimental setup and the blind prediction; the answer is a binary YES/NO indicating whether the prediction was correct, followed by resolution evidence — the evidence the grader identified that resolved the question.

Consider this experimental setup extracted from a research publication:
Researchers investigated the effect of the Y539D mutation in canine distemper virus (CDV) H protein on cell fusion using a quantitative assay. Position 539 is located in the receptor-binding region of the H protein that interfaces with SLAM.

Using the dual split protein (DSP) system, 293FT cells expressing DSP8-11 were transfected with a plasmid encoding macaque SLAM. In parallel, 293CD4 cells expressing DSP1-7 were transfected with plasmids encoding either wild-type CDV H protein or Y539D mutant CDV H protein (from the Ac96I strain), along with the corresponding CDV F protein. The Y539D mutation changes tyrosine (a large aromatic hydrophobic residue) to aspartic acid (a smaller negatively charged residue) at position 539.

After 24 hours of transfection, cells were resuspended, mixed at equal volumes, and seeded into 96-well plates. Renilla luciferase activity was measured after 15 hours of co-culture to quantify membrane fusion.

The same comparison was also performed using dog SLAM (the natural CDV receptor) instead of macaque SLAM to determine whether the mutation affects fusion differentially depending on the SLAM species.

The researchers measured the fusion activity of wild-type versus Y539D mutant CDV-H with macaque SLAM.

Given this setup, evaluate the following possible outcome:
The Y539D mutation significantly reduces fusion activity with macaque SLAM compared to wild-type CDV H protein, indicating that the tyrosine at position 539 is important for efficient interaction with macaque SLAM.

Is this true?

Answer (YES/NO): YES